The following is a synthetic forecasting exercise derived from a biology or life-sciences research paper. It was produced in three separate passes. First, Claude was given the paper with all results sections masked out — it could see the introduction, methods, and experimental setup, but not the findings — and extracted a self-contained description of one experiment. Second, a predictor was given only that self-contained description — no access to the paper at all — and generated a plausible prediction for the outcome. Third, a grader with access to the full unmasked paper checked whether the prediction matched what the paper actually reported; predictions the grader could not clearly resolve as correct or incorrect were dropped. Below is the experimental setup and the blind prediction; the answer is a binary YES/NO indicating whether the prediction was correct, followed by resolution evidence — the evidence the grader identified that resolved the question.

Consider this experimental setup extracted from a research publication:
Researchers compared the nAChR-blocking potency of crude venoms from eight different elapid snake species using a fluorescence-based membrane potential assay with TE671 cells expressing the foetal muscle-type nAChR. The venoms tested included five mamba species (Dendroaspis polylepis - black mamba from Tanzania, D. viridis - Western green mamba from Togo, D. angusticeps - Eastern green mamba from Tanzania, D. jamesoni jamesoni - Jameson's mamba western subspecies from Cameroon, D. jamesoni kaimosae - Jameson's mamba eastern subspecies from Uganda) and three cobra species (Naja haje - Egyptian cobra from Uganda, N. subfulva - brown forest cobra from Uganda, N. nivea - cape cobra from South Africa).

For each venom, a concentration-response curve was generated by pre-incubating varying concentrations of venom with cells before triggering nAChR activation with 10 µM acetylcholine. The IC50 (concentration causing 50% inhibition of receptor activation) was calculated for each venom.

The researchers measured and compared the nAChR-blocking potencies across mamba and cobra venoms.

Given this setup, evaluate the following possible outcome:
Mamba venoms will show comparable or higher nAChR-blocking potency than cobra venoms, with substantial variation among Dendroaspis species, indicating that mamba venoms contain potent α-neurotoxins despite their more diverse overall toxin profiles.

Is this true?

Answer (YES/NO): YES